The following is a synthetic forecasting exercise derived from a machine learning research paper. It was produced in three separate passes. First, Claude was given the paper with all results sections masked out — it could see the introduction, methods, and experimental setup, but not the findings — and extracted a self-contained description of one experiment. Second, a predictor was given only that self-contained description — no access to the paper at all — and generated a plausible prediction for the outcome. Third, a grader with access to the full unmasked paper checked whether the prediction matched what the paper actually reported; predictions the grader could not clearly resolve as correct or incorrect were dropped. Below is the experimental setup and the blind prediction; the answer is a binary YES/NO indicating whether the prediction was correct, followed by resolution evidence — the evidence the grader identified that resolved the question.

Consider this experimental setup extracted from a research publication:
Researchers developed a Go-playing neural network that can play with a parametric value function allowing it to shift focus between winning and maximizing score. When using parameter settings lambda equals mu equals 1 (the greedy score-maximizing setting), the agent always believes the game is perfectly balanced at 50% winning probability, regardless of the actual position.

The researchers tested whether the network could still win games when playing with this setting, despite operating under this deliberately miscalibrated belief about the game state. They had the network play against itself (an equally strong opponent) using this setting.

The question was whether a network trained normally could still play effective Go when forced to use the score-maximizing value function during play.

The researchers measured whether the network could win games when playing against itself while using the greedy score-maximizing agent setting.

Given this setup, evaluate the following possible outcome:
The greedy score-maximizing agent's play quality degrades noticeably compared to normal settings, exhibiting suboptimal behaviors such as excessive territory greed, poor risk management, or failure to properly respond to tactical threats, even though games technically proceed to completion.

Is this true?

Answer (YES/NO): NO